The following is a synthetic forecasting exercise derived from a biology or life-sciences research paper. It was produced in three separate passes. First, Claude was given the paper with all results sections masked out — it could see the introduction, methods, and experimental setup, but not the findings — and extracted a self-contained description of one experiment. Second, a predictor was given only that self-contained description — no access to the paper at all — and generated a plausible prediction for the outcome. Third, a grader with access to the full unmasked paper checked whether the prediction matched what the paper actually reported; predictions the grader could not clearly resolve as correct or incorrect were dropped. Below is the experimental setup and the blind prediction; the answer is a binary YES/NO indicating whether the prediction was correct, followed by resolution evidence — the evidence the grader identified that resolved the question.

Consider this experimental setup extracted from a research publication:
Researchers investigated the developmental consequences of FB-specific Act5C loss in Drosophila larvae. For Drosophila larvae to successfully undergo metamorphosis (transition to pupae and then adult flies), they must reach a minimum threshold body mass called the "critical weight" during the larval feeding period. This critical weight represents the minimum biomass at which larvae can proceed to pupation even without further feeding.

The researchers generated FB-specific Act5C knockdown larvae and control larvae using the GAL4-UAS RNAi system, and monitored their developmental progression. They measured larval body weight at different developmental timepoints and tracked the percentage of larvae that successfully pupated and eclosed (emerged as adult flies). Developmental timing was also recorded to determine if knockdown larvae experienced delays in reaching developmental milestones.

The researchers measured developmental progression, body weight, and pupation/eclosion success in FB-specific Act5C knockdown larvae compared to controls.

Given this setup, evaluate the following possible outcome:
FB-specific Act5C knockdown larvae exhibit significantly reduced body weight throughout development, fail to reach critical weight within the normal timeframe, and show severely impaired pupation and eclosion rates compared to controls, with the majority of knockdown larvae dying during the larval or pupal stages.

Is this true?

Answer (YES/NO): YES